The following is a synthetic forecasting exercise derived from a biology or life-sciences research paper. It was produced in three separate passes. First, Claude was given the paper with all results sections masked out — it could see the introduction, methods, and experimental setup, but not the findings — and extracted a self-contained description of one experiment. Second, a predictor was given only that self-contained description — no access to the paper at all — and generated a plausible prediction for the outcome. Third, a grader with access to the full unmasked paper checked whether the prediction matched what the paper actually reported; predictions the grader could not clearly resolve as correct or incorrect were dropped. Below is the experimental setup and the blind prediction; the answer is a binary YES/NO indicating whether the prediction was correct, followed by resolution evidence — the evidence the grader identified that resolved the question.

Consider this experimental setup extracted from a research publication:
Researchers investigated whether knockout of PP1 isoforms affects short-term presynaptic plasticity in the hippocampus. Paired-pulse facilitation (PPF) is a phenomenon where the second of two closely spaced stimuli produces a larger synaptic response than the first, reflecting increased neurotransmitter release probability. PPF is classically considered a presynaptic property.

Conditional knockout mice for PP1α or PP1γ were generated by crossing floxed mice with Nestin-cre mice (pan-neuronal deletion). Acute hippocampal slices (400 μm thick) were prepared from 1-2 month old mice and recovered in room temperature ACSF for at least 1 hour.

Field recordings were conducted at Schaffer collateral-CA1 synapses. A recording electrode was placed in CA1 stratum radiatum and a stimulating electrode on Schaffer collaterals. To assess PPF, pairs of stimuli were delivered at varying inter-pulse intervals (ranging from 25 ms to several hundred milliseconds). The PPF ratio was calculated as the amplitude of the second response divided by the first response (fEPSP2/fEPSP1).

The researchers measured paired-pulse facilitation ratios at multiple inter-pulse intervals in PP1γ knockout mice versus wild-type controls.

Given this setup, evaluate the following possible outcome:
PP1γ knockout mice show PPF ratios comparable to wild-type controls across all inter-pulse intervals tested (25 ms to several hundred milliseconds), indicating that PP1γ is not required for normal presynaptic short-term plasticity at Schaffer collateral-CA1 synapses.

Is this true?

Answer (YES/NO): YES